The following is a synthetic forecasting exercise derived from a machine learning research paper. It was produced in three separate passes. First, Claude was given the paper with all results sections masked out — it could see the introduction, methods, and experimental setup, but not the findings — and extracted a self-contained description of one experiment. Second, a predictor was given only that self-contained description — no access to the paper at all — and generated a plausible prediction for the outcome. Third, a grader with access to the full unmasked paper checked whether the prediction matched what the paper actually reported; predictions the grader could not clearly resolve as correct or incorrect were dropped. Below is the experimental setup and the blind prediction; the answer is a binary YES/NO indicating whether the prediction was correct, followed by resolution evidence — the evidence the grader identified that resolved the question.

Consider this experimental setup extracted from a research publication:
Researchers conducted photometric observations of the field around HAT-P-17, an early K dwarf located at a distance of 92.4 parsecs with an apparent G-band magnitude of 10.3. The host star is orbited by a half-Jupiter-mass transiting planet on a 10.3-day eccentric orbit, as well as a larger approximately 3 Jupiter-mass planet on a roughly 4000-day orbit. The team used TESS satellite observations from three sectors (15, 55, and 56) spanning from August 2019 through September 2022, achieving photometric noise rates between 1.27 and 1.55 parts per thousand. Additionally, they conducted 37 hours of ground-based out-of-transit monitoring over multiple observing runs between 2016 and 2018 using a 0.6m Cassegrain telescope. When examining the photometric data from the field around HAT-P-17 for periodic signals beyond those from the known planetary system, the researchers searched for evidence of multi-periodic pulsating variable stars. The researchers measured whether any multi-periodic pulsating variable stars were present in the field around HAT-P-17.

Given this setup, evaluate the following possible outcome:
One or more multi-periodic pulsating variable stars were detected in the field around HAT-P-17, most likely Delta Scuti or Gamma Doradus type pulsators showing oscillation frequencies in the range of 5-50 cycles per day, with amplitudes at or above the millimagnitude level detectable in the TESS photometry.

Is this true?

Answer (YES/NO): YES